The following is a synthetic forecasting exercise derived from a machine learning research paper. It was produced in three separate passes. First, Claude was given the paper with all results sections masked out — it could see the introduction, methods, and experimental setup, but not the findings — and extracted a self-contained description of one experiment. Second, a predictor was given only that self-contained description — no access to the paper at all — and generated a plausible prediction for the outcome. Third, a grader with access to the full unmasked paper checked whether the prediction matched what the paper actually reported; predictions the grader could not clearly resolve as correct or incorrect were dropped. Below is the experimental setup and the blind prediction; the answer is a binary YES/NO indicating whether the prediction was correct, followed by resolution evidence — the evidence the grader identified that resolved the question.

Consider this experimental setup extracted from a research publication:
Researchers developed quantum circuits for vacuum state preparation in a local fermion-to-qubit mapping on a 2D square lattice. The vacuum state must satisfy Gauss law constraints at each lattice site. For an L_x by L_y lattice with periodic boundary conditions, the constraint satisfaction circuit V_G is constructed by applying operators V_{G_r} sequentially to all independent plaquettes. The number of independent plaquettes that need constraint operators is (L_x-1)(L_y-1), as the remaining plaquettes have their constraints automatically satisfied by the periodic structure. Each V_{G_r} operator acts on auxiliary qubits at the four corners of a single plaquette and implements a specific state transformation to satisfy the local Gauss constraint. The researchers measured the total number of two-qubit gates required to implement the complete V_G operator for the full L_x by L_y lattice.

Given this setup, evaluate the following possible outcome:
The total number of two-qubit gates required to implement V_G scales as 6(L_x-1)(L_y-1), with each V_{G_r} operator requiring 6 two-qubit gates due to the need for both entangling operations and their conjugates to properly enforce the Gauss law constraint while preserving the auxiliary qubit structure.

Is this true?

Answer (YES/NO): NO